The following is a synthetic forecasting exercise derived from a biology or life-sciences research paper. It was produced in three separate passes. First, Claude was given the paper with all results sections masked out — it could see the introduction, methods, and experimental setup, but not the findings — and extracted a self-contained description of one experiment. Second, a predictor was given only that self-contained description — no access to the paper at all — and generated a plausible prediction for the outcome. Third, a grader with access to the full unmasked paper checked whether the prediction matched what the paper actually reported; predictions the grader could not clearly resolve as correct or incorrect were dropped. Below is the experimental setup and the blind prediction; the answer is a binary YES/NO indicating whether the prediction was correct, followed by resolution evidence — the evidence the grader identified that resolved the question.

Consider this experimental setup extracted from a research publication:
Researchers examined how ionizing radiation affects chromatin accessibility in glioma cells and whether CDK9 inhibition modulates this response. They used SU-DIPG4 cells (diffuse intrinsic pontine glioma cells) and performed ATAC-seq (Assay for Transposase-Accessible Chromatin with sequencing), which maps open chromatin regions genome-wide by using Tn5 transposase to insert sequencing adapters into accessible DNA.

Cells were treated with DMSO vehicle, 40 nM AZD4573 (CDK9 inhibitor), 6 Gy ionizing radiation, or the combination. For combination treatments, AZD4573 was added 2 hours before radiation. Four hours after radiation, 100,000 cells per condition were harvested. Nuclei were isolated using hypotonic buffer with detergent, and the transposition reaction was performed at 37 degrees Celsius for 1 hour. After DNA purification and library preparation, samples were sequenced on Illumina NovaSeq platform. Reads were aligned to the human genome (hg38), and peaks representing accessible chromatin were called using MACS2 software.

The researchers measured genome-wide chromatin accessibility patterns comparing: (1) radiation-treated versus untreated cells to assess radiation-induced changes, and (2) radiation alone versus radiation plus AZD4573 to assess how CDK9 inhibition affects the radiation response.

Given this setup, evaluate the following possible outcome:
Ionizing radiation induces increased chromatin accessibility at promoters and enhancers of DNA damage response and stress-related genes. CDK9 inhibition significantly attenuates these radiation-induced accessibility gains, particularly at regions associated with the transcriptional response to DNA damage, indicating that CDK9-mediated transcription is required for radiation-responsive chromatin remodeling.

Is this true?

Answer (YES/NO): NO